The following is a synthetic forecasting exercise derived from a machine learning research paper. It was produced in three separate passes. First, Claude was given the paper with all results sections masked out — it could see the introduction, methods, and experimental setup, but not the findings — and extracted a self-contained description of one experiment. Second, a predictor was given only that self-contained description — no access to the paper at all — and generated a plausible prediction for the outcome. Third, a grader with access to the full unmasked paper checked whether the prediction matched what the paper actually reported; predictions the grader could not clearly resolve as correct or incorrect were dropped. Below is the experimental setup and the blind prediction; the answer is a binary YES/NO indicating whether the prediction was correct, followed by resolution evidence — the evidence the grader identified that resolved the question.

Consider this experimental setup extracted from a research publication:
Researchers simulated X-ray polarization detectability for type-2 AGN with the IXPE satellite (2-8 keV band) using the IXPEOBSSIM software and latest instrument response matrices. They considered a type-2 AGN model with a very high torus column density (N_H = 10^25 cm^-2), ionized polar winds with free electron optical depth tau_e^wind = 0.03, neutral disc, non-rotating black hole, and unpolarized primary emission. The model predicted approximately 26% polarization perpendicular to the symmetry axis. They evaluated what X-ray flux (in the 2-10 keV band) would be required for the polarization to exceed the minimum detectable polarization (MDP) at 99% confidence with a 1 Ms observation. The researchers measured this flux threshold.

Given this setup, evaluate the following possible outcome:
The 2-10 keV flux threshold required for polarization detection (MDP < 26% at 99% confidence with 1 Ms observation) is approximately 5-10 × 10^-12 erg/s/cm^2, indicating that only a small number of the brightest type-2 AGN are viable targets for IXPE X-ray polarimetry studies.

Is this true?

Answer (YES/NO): YES